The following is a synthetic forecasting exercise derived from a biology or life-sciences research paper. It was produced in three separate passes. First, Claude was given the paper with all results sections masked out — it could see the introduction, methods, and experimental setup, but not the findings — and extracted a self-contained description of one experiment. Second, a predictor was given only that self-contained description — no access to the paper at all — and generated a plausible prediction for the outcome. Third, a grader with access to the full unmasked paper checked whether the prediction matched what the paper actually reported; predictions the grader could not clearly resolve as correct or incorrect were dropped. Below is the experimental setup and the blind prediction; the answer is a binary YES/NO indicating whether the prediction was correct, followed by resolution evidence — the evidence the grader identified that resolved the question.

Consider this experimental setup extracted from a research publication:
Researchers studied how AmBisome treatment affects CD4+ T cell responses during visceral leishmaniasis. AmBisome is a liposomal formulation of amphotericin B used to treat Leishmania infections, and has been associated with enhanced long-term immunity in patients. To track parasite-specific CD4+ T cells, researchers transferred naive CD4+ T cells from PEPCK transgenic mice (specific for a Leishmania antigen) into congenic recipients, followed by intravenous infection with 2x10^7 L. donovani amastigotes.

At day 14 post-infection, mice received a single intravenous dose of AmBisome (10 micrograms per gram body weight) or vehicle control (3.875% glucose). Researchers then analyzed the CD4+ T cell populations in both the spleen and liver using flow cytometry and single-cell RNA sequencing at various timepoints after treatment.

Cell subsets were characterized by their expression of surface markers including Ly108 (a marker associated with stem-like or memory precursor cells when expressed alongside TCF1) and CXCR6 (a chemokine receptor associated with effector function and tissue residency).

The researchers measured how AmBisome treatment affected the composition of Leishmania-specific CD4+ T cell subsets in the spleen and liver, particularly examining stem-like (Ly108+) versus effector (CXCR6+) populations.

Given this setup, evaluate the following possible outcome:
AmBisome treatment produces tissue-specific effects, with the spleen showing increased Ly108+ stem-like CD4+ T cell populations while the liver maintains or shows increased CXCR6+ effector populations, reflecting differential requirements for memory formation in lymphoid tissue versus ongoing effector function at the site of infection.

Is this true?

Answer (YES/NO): NO